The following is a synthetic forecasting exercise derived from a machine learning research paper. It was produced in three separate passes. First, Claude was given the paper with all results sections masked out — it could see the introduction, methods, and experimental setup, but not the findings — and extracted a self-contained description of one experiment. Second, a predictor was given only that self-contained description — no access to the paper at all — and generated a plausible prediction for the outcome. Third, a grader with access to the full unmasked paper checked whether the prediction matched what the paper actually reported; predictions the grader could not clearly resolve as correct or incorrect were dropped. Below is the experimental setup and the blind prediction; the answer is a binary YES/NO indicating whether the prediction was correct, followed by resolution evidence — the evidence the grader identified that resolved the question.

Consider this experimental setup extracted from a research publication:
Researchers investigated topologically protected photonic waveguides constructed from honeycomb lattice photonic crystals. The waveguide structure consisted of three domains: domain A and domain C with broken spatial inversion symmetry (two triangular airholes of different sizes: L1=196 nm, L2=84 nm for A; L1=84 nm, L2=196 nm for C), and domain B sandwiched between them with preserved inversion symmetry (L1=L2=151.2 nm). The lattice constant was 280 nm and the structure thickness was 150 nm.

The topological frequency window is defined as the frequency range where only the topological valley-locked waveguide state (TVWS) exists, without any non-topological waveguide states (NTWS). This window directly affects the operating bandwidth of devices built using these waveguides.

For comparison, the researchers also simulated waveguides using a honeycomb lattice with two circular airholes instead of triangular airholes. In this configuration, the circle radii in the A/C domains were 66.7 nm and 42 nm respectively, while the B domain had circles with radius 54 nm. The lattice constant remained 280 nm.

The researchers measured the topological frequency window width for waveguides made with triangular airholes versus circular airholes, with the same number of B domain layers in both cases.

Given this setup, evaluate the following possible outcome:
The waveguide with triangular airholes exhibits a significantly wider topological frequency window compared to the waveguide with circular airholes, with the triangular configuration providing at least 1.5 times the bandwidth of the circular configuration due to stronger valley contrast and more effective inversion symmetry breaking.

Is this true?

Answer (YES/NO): NO